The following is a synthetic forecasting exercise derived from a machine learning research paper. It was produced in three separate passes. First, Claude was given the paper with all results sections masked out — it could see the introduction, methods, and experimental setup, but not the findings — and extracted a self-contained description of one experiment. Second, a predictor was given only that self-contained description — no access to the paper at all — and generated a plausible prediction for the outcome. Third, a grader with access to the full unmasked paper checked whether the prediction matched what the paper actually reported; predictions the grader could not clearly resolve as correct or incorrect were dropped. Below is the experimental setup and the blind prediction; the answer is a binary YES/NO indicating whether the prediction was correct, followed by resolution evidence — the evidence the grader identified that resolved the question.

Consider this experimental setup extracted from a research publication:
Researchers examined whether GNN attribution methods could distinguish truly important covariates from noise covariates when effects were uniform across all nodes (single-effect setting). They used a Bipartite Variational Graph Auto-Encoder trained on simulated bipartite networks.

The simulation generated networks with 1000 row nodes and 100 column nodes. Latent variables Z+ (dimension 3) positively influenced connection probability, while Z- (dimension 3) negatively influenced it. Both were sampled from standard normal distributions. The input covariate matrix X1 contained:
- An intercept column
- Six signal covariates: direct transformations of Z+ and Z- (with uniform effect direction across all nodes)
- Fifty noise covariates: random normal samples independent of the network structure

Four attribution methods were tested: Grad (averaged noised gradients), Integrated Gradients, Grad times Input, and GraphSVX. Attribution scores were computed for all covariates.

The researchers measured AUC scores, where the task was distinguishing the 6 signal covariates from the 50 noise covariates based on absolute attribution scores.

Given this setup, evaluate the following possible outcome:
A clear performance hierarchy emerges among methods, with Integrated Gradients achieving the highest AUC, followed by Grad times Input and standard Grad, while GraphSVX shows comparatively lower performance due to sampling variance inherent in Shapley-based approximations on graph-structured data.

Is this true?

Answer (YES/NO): NO